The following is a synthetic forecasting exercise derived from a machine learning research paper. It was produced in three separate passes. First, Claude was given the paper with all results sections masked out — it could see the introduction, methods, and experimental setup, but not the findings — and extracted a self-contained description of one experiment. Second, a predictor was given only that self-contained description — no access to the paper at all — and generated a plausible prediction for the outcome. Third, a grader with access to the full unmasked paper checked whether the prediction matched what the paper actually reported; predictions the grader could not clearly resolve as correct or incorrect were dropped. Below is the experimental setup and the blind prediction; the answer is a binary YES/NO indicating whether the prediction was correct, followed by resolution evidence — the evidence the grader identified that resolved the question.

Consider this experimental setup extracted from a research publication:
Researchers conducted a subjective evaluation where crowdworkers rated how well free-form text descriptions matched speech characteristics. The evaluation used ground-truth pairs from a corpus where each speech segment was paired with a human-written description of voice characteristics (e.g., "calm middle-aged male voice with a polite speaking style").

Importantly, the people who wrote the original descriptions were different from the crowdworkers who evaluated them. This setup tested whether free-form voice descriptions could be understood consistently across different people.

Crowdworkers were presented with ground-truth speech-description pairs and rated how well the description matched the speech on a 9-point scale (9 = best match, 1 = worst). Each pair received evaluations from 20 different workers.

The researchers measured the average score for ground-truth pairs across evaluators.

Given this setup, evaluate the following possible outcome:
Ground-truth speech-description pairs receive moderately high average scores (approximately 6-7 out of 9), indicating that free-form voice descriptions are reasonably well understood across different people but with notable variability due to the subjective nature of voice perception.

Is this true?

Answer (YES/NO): NO